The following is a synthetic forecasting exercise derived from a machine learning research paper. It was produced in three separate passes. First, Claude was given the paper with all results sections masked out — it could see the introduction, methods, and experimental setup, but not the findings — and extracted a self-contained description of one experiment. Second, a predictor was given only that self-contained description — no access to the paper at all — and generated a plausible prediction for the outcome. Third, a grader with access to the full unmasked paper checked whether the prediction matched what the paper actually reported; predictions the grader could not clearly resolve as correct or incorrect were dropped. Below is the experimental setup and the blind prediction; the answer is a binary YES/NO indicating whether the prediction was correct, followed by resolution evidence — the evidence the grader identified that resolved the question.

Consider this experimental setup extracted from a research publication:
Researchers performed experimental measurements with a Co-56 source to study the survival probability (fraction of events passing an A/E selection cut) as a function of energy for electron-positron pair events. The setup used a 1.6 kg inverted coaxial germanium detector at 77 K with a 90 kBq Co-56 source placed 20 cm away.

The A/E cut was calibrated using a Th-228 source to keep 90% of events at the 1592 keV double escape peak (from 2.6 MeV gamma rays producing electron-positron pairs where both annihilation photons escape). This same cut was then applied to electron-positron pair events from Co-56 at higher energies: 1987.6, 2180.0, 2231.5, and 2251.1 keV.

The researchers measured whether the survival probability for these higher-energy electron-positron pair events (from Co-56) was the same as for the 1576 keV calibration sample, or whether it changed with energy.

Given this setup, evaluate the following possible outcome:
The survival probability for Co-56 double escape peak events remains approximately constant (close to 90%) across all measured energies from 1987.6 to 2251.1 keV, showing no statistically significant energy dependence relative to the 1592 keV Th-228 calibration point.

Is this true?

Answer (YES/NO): NO